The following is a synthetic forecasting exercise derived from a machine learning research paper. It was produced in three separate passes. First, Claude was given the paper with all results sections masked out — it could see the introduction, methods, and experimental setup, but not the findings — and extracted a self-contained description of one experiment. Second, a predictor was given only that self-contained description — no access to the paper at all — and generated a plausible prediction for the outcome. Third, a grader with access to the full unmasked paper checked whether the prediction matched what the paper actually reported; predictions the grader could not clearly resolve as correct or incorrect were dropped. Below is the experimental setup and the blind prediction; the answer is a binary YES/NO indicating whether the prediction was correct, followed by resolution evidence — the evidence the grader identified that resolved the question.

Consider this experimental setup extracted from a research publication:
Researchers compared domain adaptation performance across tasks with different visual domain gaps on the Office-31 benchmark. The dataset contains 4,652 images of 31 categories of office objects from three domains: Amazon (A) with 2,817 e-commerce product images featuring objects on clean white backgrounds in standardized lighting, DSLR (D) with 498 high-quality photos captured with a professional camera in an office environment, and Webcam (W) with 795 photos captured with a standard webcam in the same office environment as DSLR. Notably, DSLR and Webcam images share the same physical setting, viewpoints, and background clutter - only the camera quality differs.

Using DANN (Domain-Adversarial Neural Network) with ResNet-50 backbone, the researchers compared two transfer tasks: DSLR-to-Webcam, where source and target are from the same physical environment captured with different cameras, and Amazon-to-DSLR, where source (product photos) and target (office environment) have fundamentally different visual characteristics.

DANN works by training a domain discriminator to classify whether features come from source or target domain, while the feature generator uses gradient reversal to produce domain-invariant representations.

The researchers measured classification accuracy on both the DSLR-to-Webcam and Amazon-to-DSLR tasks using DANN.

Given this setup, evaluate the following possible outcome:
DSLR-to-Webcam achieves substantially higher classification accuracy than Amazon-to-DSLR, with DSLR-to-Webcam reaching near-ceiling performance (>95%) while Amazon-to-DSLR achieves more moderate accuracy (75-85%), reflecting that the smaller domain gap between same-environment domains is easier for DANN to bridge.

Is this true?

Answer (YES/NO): YES